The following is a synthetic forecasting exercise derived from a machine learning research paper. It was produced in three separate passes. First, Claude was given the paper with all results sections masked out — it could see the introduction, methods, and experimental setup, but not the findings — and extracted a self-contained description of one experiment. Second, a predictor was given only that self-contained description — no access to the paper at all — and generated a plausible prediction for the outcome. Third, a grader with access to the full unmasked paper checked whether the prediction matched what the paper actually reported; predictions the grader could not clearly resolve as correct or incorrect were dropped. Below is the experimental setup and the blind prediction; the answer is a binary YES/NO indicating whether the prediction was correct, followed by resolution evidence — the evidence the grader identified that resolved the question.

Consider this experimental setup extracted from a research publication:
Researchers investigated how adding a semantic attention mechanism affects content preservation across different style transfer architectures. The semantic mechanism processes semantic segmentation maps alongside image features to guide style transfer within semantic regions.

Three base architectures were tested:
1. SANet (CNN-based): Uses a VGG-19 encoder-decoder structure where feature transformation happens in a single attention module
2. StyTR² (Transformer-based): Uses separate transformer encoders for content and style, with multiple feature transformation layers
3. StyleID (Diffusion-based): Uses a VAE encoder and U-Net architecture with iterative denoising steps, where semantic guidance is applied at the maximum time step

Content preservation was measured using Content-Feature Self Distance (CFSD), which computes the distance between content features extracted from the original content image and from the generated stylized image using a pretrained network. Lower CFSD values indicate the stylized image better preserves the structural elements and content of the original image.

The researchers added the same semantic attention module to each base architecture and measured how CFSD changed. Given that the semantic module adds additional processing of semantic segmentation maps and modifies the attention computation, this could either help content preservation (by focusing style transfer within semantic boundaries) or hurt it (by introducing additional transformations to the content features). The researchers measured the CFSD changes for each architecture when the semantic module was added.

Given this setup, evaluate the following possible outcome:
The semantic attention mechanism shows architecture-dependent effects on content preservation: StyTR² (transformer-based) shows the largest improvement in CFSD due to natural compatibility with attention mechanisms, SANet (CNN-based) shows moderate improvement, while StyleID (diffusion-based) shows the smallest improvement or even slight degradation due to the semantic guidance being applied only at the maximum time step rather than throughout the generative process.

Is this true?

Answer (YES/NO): NO